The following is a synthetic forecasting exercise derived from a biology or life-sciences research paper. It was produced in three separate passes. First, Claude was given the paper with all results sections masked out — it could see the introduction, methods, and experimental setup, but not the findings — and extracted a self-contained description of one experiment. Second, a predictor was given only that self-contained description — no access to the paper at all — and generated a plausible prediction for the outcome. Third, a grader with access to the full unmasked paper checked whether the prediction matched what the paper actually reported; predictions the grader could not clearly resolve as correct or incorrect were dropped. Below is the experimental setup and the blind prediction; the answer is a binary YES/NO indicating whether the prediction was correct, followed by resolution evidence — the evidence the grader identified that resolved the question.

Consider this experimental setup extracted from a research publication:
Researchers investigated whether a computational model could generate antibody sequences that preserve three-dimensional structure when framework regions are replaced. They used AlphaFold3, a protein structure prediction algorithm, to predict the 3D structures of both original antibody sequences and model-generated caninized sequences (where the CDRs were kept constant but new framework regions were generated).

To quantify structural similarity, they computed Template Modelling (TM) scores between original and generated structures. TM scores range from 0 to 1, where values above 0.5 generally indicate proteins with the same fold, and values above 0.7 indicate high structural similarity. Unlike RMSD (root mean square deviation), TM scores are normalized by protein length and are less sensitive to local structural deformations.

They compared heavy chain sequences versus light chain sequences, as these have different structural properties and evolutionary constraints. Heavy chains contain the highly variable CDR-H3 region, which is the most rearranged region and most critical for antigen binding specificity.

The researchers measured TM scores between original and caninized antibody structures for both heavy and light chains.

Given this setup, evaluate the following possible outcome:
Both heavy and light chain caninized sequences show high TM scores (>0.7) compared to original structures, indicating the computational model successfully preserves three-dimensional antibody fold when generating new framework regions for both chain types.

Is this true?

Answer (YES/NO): YES